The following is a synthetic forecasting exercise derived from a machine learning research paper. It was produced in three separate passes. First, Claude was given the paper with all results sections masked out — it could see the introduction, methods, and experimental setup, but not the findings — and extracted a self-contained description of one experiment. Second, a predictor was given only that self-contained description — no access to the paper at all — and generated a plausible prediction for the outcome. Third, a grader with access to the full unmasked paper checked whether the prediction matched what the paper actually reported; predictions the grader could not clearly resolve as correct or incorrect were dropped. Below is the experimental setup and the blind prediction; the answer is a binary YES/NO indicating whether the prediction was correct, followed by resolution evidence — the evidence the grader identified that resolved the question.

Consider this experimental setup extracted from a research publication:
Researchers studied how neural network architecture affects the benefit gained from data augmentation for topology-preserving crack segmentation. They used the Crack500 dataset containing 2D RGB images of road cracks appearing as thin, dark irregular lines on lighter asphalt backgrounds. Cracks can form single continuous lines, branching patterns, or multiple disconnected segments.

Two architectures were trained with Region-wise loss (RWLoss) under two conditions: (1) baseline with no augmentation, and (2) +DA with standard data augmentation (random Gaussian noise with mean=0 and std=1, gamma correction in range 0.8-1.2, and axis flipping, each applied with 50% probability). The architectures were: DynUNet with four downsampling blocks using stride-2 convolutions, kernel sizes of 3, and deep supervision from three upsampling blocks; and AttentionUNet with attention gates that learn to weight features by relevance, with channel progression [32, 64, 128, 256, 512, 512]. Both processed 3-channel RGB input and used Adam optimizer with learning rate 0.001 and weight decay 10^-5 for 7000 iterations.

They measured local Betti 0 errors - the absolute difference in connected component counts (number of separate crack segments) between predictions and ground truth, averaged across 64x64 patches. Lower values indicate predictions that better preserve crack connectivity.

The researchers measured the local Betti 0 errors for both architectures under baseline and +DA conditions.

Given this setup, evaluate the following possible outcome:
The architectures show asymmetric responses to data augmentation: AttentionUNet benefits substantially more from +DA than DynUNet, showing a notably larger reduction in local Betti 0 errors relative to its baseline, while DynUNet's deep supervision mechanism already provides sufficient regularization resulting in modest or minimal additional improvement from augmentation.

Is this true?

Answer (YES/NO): NO